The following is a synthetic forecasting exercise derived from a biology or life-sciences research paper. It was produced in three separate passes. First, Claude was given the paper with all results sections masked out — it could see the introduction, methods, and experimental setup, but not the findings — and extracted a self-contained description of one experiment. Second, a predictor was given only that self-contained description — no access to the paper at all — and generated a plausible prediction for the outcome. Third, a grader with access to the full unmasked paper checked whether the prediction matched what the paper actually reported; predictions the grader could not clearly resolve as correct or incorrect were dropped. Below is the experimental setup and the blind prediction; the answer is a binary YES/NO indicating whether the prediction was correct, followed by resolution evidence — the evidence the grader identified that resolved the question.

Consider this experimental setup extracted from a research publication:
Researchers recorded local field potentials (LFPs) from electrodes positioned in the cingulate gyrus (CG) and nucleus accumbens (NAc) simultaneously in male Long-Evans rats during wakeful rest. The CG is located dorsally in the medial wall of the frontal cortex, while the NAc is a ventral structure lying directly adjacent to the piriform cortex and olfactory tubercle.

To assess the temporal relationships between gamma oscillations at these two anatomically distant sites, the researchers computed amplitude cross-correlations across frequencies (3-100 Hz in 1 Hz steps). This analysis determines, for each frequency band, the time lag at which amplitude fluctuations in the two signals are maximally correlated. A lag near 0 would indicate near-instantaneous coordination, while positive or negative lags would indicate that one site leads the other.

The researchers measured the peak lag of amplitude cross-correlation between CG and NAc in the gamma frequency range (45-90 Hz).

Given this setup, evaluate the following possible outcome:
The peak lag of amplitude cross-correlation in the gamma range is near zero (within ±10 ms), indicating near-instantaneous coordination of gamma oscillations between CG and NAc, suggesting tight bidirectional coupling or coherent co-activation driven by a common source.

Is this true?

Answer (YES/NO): YES